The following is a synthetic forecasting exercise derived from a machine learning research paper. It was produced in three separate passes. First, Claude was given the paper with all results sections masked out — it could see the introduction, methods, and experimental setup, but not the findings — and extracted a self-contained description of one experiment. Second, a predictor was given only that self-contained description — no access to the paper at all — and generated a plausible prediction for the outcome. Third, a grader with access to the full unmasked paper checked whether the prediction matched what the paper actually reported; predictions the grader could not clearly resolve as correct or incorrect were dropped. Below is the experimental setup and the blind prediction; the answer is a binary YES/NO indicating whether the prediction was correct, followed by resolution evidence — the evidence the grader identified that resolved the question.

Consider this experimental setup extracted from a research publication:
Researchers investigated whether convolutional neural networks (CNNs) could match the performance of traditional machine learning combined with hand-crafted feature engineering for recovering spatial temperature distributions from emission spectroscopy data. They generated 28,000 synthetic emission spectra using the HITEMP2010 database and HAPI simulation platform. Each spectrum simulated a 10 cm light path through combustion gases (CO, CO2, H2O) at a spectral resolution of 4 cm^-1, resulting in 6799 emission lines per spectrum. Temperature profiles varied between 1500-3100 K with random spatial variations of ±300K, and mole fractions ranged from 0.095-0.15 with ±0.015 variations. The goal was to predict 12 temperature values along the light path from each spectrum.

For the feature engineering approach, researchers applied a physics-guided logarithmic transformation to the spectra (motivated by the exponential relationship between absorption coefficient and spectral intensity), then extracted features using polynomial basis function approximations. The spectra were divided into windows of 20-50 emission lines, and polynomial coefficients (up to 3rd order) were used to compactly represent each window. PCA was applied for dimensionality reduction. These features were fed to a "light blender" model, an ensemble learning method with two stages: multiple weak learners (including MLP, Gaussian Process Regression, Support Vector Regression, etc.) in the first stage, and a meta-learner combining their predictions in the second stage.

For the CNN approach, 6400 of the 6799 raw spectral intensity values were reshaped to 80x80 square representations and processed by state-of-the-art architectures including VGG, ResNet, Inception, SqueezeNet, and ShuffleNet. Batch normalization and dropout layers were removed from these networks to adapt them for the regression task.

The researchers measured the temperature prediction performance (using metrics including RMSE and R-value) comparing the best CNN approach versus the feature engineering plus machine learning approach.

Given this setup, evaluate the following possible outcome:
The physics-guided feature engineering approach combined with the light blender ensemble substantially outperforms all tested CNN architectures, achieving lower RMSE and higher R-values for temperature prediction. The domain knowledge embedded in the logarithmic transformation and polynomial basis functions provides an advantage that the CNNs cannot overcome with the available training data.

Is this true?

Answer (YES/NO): YES